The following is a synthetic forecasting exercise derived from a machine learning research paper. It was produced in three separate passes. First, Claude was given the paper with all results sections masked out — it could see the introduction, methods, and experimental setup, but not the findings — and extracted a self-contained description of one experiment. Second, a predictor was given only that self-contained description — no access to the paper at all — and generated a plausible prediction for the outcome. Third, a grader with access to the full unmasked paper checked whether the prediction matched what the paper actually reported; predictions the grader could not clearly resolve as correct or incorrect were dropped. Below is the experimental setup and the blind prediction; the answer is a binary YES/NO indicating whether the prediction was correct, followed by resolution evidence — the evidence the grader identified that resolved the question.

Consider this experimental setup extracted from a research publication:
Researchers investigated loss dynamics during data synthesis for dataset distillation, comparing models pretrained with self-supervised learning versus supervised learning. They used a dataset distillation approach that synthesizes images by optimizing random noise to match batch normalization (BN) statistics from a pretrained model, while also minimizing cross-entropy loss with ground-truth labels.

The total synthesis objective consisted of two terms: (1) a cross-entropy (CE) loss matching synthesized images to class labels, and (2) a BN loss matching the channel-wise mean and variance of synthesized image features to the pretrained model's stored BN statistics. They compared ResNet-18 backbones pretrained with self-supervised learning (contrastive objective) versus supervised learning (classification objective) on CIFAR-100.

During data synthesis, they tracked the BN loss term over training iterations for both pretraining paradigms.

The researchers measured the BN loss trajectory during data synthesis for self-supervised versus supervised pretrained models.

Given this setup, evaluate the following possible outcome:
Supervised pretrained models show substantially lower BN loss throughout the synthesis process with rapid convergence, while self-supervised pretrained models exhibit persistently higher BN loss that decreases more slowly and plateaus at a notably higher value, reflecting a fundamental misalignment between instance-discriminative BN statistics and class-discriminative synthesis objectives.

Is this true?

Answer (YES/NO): NO